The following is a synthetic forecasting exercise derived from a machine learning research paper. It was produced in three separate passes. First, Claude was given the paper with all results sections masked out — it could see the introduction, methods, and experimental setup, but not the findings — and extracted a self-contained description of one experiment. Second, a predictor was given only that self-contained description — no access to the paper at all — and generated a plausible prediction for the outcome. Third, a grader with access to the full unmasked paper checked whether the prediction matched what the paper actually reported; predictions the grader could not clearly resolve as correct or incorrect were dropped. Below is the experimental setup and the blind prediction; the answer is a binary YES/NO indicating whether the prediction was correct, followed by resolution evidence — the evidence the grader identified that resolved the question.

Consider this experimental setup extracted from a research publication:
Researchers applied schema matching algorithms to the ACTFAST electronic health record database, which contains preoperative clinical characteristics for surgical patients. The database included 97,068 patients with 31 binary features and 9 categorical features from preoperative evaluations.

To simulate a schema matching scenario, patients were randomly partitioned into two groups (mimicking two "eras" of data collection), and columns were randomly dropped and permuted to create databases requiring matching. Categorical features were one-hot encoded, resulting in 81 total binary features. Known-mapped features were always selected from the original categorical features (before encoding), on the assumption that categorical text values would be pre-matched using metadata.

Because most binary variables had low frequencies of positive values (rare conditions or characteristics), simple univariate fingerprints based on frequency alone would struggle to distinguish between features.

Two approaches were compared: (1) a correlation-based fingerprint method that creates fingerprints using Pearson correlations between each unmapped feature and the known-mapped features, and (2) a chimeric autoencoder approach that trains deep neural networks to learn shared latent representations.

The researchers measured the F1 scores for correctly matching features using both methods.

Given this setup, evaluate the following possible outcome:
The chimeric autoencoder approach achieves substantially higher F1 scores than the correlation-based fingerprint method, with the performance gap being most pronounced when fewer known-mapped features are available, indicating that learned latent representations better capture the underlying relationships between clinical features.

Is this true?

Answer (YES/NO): NO